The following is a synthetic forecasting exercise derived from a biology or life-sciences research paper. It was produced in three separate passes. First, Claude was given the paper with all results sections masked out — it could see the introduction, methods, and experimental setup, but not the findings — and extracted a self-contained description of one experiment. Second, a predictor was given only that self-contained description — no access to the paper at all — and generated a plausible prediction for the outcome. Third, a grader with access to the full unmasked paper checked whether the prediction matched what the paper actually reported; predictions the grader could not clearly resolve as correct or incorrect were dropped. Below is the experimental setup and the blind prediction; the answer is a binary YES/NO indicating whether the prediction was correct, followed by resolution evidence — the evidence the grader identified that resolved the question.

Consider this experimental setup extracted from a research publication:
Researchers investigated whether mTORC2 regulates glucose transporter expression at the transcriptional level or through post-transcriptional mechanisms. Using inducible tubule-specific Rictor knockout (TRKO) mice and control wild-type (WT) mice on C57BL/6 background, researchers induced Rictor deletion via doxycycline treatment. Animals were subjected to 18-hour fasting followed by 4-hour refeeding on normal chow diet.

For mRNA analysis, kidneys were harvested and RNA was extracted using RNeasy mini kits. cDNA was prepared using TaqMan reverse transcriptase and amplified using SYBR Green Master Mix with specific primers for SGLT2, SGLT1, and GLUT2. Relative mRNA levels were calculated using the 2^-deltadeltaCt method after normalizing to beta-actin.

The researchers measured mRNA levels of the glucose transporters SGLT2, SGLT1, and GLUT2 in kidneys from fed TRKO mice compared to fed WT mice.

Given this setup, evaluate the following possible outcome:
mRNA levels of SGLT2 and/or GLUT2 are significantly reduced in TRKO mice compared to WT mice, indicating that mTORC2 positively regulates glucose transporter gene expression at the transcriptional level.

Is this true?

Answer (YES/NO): NO